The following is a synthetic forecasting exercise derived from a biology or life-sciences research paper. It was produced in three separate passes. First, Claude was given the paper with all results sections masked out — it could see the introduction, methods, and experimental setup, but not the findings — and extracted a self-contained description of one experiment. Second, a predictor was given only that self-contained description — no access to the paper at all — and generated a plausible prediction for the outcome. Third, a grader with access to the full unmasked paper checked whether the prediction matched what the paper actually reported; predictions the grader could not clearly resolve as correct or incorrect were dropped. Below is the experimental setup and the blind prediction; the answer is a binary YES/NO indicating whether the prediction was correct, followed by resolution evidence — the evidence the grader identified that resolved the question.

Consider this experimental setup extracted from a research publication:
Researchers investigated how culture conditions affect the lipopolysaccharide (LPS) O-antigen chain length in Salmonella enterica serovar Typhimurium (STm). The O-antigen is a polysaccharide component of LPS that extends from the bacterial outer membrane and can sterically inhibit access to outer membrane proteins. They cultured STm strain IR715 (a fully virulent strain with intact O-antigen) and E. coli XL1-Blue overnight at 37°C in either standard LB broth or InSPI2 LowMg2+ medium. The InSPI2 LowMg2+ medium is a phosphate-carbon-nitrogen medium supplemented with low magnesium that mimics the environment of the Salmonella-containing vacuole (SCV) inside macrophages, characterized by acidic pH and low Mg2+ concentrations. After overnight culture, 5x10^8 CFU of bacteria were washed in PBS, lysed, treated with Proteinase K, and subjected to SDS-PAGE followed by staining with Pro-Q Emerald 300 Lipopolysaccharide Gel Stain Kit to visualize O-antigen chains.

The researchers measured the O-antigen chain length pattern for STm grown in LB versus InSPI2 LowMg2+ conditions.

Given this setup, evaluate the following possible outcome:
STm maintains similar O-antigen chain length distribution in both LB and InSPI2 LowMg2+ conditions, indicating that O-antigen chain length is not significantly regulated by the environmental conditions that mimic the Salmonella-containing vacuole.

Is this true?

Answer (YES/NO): NO